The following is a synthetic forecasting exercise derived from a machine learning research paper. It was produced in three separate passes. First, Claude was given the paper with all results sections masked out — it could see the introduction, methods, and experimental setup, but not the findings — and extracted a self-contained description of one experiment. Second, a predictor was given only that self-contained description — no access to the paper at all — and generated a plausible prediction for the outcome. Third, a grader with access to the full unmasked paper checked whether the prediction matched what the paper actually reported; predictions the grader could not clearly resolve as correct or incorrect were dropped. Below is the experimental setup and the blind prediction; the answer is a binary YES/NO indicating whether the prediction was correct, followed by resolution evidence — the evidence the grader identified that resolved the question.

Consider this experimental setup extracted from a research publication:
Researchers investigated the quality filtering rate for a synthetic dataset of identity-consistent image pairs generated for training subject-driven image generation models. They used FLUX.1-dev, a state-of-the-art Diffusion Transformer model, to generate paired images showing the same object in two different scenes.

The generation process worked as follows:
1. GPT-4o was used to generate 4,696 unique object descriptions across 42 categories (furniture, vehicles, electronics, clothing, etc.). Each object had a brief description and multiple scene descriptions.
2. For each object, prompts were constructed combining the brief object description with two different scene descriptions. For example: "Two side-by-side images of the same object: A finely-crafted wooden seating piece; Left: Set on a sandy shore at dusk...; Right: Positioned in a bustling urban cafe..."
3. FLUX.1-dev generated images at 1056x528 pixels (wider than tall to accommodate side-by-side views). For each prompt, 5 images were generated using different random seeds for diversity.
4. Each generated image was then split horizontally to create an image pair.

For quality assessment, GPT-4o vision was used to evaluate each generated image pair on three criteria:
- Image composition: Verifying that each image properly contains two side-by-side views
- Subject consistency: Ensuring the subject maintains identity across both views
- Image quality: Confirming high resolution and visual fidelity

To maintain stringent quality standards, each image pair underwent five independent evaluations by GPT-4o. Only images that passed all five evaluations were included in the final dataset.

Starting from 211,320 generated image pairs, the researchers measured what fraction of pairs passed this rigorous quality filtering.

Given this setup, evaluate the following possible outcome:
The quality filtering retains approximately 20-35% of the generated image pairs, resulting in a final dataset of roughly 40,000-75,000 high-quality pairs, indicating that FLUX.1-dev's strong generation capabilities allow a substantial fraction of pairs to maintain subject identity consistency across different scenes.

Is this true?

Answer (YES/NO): NO